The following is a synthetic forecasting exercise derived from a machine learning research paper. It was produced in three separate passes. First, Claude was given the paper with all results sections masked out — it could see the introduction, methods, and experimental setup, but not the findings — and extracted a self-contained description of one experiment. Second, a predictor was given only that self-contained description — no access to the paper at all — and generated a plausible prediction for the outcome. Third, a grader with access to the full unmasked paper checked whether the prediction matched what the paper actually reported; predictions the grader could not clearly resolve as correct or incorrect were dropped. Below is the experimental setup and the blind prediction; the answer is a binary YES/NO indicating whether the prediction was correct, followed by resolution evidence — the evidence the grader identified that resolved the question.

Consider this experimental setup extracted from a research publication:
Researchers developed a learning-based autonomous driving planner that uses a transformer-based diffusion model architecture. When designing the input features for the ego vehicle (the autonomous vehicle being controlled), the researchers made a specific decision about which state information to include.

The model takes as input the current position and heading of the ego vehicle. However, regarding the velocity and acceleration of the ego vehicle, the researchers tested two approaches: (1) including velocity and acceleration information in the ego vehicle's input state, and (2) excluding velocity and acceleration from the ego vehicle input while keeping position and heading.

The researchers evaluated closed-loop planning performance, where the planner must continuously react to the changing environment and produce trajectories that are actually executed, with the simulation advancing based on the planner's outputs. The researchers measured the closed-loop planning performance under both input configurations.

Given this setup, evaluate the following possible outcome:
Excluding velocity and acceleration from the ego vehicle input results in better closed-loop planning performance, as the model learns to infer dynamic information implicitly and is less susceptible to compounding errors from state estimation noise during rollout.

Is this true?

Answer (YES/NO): YES